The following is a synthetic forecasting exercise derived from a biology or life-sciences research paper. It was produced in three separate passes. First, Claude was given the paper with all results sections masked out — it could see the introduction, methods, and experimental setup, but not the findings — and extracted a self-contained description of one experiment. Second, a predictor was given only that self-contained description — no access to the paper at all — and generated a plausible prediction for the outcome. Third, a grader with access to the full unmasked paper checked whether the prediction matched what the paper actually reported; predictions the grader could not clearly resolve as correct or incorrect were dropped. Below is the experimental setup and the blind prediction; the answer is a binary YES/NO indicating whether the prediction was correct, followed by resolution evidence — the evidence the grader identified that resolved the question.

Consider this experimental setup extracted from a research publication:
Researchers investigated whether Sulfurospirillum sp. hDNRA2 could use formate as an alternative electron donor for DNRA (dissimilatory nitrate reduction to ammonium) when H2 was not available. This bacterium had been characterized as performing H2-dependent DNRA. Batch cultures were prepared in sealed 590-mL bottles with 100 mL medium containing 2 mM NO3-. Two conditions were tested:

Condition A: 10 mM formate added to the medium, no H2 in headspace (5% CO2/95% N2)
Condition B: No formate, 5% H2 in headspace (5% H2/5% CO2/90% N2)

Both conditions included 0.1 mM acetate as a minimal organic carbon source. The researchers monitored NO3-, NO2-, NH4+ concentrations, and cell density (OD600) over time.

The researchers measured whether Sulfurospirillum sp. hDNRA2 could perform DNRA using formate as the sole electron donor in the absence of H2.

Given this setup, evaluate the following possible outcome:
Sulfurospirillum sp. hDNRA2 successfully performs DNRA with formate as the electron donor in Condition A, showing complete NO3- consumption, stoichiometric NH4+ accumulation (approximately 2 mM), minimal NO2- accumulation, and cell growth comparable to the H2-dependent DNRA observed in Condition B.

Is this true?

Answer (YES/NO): NO